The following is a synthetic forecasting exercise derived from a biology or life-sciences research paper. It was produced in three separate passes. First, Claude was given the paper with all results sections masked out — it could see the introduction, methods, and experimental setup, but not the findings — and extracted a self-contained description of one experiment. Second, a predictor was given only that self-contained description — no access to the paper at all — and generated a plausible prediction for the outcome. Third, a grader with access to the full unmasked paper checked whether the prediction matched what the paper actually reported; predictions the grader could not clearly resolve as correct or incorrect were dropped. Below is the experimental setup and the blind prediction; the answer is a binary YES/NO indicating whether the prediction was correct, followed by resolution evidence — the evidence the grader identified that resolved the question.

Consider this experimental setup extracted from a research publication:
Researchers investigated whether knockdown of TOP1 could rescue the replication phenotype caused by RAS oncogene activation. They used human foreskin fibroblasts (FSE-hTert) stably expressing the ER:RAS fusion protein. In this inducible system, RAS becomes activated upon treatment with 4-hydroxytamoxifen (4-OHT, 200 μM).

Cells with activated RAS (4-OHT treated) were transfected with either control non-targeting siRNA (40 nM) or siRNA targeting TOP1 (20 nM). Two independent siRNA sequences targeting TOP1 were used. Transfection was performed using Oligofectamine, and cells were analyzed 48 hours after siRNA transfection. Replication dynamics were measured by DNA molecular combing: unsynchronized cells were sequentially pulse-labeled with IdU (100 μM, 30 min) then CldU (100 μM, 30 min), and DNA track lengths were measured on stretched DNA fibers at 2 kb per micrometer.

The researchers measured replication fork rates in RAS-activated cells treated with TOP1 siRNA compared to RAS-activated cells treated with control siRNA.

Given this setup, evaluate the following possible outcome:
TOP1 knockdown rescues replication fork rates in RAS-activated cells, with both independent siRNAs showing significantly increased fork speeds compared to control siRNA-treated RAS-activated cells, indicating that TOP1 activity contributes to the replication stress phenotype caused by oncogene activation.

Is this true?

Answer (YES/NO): NO